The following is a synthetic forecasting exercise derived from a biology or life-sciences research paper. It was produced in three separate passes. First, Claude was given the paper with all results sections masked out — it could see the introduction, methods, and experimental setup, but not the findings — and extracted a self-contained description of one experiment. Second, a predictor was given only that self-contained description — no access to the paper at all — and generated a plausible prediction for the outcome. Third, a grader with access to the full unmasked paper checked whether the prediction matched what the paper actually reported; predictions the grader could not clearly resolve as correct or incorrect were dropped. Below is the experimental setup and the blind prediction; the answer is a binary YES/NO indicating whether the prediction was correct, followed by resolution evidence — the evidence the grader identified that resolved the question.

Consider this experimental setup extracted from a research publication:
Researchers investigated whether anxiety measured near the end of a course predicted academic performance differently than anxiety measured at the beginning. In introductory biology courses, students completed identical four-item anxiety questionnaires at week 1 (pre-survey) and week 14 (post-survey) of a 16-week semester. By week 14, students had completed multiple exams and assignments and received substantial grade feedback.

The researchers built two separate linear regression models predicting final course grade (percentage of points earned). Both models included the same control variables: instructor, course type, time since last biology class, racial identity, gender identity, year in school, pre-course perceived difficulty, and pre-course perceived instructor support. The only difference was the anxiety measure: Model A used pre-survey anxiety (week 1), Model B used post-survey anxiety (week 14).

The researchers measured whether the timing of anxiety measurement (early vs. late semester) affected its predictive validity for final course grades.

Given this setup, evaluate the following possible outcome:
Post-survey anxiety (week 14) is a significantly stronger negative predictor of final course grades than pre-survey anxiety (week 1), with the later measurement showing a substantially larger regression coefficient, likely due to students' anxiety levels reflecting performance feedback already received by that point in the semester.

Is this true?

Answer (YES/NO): YES